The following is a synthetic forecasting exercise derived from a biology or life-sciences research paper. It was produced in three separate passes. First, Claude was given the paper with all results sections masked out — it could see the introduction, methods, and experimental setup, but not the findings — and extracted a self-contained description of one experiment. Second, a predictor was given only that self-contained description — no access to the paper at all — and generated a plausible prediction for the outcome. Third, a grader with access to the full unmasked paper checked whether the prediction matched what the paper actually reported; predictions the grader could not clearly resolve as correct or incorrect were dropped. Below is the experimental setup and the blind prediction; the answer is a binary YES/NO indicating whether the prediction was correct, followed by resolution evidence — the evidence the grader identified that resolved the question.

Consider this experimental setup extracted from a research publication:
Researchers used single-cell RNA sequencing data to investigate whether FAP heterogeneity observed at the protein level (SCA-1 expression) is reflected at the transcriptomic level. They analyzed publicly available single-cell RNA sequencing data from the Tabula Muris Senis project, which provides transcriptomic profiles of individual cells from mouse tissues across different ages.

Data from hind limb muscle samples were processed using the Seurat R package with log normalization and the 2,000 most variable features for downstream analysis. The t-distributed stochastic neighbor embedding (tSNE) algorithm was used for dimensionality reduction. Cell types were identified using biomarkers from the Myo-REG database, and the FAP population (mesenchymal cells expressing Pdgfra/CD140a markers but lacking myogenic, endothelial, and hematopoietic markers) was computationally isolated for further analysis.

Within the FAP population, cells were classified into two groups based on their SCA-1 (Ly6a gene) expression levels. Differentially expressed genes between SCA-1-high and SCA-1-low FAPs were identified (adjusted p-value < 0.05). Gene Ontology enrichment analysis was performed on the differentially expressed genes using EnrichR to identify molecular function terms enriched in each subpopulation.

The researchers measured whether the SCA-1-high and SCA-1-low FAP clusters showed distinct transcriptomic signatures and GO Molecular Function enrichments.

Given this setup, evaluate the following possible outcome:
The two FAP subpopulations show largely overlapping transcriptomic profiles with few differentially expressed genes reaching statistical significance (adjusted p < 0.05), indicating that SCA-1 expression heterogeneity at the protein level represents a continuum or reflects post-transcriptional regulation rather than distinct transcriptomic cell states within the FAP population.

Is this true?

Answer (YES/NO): NO